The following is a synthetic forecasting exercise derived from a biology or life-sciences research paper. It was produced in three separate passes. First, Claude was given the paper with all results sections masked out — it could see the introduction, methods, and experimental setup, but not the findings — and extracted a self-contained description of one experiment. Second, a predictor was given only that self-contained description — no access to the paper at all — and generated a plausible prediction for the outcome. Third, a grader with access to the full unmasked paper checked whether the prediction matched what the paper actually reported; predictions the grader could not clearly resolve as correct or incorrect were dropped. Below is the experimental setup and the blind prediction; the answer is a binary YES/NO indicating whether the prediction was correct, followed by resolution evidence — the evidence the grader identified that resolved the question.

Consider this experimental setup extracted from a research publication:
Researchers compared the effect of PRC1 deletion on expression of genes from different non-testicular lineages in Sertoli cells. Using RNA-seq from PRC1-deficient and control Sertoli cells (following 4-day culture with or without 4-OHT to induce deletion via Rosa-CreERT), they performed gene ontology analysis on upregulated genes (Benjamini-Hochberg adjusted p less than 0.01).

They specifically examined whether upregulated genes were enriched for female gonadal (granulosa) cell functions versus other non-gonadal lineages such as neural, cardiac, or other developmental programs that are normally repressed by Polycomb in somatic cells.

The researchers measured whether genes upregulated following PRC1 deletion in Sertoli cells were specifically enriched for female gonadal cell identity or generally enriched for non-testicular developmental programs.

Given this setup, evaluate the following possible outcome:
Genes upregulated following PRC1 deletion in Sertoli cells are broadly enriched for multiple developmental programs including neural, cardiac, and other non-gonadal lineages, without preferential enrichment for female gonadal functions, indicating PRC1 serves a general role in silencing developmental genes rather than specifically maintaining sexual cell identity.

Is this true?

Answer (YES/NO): NO